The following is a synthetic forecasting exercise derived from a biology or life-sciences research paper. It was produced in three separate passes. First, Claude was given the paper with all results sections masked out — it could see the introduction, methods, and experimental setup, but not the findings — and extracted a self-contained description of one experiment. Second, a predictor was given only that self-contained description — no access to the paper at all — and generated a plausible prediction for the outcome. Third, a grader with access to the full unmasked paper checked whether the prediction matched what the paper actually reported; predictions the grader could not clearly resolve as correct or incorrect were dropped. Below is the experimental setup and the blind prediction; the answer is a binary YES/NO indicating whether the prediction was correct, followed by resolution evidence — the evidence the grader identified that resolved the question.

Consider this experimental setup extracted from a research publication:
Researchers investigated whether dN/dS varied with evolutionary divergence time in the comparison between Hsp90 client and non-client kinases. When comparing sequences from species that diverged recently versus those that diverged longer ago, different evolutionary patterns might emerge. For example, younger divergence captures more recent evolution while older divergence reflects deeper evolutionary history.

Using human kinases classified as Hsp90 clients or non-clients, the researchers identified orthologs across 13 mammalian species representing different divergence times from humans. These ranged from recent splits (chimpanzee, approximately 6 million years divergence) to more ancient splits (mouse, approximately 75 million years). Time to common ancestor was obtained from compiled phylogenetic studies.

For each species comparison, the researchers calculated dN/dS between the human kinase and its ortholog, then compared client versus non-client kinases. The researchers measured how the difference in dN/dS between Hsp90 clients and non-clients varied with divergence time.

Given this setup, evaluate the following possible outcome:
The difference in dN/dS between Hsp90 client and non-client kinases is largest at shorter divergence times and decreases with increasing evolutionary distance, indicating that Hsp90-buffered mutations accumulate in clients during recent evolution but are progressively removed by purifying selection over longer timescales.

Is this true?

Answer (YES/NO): NO